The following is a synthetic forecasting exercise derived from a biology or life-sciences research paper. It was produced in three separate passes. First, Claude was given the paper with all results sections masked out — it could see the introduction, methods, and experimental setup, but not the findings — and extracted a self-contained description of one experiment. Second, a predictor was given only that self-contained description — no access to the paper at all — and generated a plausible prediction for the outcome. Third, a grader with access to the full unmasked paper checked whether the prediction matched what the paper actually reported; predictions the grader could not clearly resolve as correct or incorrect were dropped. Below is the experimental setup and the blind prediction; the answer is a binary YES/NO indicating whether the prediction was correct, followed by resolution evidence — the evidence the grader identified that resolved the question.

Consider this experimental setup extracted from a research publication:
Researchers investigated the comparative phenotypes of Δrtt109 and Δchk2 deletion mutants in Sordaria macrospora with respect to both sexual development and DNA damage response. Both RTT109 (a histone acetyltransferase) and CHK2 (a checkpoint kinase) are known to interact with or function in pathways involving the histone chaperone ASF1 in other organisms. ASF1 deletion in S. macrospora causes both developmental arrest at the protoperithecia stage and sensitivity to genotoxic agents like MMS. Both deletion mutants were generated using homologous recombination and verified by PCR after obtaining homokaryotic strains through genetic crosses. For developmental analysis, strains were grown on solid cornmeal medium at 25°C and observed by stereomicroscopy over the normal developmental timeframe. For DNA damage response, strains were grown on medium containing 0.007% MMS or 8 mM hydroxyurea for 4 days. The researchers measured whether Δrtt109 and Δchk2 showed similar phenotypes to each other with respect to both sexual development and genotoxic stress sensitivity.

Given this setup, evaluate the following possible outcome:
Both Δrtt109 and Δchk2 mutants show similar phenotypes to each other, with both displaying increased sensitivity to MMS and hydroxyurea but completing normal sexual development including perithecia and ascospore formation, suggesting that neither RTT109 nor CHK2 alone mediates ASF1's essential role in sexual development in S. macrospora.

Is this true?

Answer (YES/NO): NO